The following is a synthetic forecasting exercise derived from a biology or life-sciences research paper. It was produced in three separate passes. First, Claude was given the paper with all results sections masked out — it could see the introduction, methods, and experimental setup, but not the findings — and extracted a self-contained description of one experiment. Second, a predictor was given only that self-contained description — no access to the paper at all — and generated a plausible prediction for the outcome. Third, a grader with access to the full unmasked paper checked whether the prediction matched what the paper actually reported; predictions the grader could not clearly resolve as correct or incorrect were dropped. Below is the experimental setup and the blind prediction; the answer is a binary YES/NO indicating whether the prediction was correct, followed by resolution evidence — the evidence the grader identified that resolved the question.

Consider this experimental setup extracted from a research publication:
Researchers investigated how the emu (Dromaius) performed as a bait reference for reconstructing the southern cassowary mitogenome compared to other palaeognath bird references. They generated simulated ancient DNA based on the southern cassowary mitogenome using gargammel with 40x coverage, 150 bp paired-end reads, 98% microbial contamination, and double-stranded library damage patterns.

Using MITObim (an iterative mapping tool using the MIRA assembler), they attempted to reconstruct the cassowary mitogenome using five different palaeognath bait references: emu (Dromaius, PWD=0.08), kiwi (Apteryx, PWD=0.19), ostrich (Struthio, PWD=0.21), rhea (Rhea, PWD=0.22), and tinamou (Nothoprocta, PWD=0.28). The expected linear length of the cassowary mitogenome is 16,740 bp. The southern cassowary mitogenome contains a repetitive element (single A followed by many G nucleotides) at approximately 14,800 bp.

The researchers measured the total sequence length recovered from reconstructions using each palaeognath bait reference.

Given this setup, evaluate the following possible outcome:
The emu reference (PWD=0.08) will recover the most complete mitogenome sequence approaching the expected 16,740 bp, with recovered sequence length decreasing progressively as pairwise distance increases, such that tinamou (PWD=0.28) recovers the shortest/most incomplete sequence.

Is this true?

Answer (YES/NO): NO